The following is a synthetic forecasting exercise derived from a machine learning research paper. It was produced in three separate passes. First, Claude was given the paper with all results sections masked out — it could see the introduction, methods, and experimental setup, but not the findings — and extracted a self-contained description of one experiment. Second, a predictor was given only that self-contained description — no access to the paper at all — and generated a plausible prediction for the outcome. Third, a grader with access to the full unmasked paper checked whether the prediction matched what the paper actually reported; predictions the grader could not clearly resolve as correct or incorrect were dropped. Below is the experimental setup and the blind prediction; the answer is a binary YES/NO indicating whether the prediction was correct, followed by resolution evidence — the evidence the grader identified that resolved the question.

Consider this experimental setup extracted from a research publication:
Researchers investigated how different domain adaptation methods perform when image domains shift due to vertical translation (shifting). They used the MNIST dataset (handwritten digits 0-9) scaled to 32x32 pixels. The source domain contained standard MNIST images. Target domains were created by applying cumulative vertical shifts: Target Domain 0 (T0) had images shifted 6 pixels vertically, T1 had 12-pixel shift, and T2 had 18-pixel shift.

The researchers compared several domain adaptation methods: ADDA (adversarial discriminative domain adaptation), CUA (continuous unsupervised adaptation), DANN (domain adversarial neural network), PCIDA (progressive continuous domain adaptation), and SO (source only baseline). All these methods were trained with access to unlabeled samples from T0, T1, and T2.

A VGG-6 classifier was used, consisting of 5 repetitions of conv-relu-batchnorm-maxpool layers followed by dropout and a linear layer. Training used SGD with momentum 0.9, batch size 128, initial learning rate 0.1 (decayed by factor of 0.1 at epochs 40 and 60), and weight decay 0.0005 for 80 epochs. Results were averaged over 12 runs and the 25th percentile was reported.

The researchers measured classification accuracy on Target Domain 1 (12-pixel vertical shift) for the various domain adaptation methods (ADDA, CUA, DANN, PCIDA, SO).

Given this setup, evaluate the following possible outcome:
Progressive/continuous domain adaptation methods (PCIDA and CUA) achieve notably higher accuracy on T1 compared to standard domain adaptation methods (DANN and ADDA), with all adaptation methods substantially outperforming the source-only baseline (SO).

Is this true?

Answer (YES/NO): NO